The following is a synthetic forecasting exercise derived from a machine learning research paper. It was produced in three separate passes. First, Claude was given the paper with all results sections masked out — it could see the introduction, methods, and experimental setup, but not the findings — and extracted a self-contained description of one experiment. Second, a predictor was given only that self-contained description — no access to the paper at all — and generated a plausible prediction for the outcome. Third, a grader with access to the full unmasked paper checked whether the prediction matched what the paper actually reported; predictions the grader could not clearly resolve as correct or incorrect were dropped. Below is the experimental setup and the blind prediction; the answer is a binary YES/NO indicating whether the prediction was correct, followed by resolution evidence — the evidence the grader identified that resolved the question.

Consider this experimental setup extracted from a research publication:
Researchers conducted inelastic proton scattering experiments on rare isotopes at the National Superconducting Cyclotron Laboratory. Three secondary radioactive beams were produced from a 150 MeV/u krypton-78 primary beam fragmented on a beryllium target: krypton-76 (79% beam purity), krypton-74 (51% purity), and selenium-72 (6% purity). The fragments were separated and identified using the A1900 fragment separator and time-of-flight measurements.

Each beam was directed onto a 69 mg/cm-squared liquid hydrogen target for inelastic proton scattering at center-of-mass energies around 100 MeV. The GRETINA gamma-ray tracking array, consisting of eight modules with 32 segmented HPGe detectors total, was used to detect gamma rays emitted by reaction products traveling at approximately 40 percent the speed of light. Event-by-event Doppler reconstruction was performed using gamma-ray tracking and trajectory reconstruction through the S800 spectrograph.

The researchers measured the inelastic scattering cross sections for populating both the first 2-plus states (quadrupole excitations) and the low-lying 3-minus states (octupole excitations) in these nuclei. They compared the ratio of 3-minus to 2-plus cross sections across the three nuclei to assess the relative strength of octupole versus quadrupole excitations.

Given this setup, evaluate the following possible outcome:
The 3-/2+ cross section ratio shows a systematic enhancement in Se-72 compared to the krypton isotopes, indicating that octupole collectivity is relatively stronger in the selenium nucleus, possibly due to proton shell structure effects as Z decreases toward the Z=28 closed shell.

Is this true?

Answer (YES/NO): NO